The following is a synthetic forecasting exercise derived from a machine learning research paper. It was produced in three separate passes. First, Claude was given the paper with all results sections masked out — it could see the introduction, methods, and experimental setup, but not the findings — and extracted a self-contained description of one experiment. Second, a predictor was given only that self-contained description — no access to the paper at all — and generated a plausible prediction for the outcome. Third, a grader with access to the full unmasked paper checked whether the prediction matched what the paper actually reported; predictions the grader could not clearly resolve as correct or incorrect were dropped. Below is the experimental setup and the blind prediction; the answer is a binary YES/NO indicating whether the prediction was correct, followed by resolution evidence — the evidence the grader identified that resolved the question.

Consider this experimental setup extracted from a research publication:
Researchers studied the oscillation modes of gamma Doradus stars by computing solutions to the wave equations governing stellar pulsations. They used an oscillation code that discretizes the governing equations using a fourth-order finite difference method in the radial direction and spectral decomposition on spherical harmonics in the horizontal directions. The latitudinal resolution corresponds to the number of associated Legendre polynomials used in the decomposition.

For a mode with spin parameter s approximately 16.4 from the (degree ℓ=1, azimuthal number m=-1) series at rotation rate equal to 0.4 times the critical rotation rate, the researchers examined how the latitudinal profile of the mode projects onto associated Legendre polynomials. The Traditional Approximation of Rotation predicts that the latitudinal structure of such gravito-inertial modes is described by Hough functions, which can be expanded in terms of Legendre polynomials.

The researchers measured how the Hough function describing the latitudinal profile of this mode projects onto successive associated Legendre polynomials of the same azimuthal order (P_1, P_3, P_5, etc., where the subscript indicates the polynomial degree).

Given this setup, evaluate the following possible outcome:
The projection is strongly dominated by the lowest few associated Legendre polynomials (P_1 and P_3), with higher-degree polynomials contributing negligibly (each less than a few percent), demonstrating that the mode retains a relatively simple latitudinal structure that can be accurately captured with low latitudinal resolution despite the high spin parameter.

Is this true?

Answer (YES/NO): NO